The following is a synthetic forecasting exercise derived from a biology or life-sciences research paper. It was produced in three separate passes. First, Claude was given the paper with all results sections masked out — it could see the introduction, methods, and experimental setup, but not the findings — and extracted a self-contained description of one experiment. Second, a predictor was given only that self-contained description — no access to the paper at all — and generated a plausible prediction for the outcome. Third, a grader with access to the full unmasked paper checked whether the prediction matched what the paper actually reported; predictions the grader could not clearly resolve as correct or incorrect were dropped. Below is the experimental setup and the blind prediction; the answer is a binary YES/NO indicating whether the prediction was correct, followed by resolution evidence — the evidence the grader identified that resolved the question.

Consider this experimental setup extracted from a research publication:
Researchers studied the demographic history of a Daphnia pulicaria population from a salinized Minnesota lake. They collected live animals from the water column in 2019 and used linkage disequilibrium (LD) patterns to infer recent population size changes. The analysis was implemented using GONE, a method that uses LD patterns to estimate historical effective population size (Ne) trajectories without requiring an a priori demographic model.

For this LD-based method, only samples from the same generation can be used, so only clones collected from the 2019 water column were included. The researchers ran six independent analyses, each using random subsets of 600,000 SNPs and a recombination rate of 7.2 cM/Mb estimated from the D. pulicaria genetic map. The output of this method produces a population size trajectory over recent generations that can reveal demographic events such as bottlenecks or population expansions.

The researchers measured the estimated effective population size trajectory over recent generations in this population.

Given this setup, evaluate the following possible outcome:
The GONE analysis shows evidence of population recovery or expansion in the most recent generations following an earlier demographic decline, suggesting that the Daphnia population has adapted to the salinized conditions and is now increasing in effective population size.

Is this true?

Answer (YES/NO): NO